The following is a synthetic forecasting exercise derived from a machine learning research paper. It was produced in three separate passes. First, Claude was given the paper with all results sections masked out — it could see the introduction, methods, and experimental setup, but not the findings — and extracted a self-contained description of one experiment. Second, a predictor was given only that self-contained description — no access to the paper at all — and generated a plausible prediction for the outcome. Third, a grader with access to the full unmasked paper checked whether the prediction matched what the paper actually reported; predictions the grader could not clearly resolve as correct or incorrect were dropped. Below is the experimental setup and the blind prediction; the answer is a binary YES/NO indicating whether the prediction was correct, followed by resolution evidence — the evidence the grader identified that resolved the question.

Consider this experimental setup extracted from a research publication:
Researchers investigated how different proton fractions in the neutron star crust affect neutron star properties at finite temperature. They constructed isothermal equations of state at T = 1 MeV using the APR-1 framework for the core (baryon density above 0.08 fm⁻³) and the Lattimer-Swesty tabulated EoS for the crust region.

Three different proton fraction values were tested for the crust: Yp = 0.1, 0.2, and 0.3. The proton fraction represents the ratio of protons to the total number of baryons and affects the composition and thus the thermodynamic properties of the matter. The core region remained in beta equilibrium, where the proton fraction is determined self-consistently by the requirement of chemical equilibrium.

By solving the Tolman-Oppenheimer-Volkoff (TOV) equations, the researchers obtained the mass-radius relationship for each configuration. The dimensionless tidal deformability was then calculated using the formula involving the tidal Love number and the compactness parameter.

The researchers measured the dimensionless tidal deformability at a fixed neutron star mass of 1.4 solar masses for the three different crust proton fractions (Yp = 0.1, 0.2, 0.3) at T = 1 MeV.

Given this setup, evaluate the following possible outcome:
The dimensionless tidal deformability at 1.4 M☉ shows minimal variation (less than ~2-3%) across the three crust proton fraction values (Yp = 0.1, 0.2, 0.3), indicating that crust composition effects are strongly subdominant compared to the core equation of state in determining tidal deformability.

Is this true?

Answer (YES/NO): YES